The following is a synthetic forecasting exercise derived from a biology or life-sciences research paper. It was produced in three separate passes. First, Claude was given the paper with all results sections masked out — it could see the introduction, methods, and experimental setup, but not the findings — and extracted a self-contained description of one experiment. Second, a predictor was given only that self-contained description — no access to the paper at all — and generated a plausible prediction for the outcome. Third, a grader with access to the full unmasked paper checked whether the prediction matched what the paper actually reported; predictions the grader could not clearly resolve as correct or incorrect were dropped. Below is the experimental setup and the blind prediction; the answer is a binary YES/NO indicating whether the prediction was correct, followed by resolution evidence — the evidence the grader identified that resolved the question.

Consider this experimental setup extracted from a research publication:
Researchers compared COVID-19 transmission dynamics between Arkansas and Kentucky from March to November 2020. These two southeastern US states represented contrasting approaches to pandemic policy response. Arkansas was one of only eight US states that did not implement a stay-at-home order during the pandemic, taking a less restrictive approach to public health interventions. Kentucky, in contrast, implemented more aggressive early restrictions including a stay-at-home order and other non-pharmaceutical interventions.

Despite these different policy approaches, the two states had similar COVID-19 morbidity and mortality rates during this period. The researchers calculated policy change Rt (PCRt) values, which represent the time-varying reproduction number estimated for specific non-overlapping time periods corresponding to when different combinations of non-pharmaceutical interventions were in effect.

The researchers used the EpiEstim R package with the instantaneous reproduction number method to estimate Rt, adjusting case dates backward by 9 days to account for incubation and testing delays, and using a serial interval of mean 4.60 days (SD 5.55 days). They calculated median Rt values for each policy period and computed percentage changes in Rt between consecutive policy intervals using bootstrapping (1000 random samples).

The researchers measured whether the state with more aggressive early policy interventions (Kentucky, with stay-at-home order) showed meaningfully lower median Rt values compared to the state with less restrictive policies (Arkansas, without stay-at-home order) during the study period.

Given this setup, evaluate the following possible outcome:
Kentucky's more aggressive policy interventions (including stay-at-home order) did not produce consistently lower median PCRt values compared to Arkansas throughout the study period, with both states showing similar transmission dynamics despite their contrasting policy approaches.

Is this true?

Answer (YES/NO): YES